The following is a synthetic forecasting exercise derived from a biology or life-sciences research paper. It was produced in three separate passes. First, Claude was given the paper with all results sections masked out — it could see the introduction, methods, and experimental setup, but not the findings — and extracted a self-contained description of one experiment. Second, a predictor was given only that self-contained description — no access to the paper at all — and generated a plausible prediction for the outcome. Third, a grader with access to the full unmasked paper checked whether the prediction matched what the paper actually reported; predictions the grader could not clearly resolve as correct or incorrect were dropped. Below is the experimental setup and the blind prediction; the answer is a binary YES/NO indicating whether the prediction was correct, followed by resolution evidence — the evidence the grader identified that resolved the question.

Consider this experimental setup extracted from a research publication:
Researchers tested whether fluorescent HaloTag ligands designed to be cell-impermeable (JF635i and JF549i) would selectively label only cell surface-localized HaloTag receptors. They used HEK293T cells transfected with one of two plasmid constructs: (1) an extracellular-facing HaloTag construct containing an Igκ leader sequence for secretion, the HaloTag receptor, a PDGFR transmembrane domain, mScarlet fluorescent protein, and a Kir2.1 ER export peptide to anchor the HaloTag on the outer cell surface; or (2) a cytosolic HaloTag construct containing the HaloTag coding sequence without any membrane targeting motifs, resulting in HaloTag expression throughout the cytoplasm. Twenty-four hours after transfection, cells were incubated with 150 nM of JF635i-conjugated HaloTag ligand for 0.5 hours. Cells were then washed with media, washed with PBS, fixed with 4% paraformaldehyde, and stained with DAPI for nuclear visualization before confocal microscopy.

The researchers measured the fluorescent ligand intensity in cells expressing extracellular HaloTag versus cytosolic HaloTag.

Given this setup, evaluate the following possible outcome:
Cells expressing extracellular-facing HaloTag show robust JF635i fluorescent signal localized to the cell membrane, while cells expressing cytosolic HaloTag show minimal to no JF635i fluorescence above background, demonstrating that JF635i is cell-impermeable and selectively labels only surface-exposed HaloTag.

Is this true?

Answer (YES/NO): YES